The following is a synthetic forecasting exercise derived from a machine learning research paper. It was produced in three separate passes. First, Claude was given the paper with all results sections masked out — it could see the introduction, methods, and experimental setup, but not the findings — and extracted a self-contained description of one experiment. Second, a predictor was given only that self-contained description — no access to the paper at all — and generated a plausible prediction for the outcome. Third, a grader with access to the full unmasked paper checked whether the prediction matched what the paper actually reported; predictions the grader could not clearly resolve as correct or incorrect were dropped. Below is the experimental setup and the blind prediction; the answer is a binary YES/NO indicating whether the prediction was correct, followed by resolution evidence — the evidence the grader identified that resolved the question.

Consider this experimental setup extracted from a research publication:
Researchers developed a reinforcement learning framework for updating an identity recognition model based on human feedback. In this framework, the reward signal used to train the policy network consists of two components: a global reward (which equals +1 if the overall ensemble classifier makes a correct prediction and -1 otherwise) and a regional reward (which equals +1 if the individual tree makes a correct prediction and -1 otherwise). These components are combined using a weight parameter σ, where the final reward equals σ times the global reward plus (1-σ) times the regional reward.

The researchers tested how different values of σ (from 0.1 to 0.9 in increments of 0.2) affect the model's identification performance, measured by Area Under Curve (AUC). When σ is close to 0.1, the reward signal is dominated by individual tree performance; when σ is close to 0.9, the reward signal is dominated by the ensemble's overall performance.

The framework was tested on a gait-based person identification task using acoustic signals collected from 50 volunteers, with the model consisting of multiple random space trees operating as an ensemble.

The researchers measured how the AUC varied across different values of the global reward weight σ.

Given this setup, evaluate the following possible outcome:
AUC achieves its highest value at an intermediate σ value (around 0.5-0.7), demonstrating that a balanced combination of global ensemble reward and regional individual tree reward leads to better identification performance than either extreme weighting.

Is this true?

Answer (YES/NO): NO